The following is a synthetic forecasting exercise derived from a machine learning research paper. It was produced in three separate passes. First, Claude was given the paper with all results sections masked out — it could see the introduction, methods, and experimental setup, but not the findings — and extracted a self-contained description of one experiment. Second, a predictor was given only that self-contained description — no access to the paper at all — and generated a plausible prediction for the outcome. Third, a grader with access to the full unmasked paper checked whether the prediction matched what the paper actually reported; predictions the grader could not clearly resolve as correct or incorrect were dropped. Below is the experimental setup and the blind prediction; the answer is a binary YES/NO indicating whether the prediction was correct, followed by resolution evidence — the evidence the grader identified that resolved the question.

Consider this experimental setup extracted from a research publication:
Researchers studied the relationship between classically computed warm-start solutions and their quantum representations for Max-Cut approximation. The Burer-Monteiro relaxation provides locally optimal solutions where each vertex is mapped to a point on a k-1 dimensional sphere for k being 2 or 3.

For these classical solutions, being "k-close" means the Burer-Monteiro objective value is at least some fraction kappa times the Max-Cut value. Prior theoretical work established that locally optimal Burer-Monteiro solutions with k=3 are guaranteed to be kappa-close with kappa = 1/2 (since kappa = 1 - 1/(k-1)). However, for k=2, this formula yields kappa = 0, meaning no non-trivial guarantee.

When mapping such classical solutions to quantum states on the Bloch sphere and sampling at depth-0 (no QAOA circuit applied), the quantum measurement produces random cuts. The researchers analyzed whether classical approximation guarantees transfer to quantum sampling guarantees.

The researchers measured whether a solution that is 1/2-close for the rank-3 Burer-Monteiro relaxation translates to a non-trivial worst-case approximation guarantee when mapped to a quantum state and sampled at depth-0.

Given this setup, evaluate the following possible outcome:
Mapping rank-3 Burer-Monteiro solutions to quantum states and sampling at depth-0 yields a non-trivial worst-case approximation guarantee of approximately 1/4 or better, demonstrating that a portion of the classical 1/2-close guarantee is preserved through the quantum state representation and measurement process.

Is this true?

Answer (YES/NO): YES